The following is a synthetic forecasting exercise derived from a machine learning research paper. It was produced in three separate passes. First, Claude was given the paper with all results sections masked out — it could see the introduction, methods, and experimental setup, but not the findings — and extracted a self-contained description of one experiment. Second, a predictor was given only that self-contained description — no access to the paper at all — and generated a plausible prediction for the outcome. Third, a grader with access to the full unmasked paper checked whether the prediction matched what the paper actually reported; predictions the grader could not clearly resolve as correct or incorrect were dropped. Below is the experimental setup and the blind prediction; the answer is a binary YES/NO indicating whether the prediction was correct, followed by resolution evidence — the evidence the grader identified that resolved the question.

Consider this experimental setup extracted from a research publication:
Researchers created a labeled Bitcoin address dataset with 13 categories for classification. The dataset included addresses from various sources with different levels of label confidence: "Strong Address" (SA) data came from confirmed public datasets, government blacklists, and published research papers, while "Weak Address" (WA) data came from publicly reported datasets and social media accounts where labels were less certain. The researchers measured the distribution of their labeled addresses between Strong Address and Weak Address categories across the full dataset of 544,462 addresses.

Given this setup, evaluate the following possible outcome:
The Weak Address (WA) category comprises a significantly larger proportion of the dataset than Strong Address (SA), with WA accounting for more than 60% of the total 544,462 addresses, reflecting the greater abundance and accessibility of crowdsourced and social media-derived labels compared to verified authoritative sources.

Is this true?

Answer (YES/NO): NO